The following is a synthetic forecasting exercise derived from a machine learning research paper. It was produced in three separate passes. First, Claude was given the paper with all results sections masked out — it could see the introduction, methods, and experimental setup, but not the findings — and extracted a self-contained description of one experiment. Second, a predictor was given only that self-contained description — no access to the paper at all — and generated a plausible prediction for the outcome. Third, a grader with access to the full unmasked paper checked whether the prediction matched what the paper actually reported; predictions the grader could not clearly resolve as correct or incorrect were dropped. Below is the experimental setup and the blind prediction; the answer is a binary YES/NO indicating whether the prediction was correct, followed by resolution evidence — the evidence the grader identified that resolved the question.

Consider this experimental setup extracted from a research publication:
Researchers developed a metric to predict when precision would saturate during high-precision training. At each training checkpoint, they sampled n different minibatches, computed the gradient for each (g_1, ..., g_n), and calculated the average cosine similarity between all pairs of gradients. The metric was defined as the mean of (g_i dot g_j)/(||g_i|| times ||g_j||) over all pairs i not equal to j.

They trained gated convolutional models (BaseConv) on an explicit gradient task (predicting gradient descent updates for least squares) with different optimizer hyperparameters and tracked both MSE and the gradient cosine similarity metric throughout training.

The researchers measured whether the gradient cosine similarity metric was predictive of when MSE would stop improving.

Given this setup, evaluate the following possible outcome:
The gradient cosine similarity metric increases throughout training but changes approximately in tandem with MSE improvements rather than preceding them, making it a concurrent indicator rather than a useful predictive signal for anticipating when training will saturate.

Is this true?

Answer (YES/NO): NO